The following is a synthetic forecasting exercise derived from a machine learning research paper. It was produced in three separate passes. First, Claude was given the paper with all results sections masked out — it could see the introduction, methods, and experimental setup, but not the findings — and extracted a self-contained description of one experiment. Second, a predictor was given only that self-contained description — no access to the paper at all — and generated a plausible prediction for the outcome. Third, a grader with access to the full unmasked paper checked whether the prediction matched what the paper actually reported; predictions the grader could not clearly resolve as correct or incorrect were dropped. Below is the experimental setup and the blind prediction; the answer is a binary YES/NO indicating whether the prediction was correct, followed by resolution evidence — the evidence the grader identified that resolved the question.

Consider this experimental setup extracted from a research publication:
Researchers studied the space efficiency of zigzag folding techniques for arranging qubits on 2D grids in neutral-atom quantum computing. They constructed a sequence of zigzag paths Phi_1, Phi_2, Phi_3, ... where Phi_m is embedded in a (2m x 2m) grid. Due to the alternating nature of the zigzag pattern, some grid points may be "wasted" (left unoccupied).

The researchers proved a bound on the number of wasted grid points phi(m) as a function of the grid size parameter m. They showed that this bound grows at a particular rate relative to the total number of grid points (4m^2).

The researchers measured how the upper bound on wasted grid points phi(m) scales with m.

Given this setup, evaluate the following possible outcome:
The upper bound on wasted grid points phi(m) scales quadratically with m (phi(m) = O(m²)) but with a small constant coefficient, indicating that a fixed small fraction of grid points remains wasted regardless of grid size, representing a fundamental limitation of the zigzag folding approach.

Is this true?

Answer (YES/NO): NO